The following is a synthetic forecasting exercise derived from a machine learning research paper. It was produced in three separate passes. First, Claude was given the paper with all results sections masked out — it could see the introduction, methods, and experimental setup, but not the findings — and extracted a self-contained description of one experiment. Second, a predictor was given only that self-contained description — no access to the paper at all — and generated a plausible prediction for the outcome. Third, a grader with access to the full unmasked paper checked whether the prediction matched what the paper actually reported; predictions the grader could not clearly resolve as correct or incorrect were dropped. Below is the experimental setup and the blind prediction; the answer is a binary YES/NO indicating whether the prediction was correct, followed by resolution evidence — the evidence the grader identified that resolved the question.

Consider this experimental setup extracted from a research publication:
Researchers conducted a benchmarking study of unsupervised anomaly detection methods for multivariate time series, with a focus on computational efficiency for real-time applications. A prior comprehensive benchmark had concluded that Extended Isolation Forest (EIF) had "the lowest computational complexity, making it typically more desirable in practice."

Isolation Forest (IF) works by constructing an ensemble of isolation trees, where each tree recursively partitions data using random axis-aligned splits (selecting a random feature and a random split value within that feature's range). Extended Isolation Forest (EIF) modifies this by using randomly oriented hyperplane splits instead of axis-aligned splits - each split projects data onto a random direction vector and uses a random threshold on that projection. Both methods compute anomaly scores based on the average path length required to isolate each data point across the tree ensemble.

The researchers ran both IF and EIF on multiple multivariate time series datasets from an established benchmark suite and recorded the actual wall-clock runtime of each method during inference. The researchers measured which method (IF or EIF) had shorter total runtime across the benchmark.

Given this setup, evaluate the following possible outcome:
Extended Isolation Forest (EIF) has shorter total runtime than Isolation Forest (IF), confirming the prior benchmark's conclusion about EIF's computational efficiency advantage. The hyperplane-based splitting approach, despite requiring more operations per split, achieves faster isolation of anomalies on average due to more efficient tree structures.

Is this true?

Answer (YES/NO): NO